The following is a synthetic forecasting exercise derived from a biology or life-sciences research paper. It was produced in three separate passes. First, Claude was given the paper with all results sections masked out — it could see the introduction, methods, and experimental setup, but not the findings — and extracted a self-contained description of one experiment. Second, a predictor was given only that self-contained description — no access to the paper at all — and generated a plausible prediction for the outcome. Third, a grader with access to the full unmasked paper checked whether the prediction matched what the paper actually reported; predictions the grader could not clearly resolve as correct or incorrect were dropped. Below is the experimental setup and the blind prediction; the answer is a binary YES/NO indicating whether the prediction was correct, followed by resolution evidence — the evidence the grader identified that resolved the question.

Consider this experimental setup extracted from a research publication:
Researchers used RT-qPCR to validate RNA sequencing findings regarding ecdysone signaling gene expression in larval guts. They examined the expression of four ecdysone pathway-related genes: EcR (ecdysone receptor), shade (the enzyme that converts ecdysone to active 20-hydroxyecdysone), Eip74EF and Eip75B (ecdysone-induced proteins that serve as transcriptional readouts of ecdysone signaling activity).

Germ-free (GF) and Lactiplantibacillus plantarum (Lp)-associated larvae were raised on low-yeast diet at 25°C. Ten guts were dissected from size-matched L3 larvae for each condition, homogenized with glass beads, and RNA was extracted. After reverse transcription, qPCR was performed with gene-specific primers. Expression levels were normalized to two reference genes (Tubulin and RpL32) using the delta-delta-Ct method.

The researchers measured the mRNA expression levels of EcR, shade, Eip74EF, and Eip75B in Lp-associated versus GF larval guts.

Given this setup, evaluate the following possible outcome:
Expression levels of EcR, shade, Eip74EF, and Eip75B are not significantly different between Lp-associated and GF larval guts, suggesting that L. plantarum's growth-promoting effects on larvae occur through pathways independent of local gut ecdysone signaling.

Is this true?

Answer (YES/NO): NO